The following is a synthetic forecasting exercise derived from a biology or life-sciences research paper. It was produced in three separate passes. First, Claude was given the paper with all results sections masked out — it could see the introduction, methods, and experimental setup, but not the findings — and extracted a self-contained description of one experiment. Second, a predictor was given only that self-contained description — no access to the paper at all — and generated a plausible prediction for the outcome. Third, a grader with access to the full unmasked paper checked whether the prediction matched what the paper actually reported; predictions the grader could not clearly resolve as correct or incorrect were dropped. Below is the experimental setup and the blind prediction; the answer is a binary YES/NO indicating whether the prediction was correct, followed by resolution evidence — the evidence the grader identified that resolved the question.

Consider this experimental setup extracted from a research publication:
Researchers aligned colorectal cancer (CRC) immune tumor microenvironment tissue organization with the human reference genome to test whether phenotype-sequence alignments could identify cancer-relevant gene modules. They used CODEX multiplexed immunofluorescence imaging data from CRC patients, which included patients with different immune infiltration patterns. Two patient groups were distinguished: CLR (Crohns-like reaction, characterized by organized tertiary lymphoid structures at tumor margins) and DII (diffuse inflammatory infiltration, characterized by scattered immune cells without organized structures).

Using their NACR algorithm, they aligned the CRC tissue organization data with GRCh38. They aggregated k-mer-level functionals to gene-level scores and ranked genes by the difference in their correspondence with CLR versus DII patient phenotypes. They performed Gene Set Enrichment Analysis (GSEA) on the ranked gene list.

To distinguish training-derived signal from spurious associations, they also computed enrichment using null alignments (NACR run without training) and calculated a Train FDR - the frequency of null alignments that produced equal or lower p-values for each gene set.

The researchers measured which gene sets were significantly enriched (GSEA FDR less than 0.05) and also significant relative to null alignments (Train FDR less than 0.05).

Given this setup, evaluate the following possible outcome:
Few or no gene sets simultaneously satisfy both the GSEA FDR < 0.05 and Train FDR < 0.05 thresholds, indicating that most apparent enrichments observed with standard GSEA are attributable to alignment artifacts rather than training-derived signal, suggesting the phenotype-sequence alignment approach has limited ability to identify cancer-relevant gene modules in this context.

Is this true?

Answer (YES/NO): NO